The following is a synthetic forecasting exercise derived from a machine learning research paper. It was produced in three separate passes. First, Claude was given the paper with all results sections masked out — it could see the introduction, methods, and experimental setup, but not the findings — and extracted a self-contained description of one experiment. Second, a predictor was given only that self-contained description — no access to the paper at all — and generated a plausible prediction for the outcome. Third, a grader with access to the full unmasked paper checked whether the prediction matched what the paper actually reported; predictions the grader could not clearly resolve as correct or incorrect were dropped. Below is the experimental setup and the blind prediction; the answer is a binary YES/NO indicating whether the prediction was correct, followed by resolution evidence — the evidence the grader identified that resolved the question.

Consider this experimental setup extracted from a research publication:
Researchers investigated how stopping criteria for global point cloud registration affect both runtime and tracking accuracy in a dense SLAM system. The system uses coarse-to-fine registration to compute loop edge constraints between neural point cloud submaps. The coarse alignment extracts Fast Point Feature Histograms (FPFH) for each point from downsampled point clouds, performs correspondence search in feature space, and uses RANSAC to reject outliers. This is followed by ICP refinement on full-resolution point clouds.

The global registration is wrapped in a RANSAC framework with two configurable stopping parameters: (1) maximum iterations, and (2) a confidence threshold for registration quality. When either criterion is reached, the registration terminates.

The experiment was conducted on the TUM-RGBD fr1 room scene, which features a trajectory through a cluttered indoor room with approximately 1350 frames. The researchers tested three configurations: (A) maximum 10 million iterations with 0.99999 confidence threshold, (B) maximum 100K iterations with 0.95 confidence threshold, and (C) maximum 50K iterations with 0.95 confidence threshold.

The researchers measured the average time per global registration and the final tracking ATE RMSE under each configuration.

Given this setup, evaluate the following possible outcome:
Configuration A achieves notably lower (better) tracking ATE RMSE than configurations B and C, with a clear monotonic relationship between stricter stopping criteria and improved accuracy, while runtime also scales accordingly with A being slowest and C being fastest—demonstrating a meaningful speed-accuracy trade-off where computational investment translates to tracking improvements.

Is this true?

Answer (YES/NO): NO